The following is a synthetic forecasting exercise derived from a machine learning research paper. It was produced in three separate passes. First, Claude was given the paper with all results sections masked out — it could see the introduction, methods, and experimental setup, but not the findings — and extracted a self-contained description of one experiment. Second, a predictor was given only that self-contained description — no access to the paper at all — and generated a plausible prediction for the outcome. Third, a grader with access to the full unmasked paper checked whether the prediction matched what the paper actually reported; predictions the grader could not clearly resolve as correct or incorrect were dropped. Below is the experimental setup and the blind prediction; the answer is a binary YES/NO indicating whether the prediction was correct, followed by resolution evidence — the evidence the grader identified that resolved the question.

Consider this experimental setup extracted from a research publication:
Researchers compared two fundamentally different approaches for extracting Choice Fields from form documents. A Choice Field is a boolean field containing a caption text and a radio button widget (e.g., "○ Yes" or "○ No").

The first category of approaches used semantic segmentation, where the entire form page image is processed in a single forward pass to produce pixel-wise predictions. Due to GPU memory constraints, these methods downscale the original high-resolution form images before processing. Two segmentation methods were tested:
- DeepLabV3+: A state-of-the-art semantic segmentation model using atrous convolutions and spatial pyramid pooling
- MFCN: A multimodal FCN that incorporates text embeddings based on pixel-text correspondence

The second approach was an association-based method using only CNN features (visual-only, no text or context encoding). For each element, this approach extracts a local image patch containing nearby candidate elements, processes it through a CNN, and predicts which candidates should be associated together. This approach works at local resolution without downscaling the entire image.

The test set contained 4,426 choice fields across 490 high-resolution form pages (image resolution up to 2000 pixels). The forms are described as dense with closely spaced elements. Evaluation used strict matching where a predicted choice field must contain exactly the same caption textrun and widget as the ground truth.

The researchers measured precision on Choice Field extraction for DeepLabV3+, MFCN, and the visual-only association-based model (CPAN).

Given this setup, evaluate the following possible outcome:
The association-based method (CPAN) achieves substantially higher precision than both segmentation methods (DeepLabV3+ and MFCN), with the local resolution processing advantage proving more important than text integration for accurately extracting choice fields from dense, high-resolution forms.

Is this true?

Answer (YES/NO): YES